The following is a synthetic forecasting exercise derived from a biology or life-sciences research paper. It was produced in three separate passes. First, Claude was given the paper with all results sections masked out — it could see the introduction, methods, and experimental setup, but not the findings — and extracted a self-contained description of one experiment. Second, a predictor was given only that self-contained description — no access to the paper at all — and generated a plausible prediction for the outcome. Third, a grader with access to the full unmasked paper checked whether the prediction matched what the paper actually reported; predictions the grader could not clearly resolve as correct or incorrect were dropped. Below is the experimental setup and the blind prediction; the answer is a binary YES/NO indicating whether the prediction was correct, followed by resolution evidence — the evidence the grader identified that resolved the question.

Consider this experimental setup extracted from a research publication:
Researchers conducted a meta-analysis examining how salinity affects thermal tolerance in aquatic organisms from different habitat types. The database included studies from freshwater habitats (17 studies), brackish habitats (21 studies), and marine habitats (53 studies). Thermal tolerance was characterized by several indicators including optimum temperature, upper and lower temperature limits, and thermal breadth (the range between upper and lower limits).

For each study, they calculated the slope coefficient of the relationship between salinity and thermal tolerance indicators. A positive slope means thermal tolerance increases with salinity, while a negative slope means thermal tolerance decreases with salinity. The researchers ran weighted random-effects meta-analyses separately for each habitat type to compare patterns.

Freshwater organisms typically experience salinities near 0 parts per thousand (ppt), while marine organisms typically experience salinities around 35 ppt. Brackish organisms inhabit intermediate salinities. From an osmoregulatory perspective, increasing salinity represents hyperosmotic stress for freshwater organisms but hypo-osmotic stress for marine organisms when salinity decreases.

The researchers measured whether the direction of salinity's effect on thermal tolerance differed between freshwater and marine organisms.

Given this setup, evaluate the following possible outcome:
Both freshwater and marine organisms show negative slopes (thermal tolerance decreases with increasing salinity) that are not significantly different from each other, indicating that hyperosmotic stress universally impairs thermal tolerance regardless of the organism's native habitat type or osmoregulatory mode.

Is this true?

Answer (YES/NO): NO